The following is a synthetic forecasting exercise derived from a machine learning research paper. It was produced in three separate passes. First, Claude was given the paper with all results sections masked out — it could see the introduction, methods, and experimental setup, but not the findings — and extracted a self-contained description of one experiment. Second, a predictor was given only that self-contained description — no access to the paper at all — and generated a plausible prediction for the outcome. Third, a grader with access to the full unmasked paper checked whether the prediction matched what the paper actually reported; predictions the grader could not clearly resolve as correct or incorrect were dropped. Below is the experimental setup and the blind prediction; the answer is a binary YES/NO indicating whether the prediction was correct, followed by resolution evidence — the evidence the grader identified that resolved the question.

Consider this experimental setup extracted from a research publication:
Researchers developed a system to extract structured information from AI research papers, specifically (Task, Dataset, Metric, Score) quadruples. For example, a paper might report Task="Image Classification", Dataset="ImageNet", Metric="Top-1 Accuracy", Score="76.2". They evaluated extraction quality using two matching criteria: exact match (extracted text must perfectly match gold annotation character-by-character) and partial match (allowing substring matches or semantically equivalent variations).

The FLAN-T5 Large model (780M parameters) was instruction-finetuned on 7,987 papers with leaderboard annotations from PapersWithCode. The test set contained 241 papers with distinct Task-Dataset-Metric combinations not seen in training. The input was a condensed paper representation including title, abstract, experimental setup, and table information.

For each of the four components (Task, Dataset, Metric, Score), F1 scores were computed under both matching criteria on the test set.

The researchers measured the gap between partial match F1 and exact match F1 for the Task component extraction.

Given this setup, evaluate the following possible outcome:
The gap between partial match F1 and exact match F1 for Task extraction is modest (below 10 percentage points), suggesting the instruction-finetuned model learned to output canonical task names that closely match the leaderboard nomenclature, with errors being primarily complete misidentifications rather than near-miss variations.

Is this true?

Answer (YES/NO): NO